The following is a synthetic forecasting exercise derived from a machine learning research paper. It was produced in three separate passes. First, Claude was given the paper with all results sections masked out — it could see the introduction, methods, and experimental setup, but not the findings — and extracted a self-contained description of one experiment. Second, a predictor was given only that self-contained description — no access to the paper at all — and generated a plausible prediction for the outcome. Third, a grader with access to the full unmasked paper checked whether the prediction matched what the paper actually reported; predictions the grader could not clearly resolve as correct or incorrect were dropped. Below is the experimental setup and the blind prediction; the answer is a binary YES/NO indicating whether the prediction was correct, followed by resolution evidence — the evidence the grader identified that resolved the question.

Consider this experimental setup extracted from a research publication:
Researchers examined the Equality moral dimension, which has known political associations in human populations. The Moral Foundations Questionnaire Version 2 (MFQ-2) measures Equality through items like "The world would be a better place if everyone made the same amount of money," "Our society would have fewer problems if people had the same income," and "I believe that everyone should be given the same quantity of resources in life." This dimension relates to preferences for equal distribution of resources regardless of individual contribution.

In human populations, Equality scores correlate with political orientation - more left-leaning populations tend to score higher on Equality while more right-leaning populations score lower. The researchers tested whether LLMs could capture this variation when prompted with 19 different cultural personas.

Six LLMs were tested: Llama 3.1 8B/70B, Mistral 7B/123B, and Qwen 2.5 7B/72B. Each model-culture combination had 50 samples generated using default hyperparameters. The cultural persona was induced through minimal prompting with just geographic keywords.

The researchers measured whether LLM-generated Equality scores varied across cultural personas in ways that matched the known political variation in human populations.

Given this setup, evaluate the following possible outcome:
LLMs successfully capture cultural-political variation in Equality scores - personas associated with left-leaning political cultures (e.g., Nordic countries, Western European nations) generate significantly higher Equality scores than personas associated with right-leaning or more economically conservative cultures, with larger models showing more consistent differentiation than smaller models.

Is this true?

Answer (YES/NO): NO